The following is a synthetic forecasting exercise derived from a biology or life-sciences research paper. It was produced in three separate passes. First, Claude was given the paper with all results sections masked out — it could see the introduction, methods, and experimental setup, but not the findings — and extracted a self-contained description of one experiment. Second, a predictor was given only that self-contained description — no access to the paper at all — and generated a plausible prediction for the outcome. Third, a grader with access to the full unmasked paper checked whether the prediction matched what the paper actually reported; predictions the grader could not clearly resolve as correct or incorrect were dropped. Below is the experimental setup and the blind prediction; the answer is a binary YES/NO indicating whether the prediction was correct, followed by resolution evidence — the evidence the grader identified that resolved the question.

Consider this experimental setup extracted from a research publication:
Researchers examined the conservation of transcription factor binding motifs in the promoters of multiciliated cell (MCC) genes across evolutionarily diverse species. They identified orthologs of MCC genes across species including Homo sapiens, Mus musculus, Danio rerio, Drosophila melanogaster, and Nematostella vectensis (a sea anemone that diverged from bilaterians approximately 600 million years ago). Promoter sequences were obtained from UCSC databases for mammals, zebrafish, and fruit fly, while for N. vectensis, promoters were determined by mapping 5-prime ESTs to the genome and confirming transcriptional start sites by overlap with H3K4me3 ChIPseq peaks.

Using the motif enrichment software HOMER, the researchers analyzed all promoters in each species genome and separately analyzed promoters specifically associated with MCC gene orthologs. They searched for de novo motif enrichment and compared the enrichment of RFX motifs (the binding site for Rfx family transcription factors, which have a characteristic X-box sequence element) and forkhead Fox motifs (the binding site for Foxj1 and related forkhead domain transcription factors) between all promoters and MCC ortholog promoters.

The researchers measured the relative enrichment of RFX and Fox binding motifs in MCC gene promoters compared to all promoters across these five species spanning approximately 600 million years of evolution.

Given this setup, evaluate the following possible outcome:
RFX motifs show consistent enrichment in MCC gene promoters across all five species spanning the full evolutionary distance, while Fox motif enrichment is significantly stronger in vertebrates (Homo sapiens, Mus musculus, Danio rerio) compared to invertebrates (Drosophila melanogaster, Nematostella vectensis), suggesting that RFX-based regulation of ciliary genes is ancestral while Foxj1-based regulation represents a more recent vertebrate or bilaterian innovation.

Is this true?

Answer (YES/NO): NO